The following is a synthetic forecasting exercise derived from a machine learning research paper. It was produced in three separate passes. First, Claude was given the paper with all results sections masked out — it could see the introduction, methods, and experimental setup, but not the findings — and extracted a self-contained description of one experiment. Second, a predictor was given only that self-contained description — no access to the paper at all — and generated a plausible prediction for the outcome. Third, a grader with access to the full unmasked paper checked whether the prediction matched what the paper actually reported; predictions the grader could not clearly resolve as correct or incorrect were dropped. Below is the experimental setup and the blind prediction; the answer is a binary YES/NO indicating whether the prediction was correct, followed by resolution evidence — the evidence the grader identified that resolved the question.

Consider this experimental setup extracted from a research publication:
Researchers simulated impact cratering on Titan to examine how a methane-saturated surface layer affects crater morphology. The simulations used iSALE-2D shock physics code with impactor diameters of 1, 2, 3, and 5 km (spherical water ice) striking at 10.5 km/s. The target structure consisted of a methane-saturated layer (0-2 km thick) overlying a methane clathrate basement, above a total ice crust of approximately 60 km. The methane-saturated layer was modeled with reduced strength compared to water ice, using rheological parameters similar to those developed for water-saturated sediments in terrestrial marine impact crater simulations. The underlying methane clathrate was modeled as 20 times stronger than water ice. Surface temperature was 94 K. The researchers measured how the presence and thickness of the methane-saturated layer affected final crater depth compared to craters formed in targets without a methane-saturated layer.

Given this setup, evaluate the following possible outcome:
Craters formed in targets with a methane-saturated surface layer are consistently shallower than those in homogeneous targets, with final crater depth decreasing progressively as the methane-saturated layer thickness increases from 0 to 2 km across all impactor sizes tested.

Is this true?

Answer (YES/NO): YES